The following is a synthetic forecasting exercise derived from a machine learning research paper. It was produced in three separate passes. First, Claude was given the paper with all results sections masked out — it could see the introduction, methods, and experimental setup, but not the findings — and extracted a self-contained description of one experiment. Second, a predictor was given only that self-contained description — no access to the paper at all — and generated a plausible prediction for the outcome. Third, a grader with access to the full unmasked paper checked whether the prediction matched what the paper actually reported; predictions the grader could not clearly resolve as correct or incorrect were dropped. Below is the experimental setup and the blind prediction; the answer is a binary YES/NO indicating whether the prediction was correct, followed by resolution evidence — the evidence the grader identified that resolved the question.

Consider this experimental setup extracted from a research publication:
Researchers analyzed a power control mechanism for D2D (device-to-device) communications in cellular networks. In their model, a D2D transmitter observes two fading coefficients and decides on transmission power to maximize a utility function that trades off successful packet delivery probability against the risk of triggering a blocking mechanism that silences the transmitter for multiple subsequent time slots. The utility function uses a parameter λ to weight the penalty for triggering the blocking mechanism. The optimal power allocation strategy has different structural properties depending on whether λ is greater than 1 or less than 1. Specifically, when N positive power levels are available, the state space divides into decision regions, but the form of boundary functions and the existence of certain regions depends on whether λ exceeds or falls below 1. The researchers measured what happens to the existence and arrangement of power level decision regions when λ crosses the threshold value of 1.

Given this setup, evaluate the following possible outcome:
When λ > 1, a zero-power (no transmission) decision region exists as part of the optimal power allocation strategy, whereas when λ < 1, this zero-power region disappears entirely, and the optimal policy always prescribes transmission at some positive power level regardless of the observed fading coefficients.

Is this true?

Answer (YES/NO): NO